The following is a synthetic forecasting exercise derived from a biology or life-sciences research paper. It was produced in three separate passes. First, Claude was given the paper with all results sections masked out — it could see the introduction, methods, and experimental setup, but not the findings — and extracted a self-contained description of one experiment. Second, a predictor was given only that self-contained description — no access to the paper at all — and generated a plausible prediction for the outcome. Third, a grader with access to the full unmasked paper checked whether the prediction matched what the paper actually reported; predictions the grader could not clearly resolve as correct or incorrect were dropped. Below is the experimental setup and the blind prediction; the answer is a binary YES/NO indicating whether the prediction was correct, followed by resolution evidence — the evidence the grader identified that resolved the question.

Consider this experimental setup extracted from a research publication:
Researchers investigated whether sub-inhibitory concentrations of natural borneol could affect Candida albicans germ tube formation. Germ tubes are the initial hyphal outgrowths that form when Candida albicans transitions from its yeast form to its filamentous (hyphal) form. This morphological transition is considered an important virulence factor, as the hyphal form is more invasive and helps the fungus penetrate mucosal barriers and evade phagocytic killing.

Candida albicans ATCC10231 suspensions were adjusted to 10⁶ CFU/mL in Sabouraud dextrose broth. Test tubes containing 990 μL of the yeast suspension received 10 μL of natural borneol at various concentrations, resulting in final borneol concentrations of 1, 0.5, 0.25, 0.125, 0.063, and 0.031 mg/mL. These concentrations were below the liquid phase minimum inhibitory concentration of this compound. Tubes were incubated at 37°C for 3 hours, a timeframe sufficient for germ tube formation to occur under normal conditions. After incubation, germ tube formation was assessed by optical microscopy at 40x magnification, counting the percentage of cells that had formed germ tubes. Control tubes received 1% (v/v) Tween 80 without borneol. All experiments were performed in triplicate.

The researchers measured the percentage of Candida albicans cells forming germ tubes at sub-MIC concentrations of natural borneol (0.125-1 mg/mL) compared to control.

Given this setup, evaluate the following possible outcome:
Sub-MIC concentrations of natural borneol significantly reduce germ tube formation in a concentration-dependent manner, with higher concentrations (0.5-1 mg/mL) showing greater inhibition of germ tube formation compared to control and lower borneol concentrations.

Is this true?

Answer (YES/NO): YES